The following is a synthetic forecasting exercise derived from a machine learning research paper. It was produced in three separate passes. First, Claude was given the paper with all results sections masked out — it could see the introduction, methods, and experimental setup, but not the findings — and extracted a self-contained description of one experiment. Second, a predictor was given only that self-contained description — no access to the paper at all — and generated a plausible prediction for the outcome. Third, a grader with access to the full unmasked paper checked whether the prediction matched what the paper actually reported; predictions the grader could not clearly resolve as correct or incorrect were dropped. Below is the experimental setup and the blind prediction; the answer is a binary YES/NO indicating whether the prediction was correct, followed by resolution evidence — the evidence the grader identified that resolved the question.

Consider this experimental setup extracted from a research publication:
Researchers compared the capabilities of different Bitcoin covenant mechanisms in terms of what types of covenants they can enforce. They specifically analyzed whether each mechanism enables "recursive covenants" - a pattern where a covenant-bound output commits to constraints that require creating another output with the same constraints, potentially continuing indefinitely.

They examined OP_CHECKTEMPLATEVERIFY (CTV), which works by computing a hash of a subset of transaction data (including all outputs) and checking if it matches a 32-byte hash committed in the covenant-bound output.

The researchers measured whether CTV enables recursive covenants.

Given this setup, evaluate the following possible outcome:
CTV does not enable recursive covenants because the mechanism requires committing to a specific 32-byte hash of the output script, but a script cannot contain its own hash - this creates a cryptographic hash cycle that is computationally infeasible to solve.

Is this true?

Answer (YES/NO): YES